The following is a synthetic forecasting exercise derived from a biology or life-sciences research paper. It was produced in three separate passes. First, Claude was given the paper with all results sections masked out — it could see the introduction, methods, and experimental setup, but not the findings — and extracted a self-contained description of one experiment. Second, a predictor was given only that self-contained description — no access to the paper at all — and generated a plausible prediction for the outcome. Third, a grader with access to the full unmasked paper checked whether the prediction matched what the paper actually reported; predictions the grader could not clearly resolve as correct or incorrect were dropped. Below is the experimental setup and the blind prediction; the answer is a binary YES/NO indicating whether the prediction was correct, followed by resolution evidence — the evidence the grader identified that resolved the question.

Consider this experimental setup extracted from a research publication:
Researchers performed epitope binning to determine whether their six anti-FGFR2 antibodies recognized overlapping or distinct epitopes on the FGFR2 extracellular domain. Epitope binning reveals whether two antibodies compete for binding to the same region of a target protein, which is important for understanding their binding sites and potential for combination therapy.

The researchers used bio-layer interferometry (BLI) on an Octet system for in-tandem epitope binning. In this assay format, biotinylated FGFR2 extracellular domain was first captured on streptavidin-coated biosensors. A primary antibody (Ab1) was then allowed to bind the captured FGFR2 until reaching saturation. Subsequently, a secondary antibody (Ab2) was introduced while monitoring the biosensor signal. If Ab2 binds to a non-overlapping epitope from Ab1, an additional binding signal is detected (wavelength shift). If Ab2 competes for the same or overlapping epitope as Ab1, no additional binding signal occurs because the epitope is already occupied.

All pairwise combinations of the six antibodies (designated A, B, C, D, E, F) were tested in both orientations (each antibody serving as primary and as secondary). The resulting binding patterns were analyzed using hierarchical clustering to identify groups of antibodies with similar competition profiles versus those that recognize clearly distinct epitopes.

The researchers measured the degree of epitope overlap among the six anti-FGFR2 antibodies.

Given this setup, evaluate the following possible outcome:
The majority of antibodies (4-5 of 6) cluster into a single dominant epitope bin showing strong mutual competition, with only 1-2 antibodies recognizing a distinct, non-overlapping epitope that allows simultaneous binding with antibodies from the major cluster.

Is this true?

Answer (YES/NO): NO